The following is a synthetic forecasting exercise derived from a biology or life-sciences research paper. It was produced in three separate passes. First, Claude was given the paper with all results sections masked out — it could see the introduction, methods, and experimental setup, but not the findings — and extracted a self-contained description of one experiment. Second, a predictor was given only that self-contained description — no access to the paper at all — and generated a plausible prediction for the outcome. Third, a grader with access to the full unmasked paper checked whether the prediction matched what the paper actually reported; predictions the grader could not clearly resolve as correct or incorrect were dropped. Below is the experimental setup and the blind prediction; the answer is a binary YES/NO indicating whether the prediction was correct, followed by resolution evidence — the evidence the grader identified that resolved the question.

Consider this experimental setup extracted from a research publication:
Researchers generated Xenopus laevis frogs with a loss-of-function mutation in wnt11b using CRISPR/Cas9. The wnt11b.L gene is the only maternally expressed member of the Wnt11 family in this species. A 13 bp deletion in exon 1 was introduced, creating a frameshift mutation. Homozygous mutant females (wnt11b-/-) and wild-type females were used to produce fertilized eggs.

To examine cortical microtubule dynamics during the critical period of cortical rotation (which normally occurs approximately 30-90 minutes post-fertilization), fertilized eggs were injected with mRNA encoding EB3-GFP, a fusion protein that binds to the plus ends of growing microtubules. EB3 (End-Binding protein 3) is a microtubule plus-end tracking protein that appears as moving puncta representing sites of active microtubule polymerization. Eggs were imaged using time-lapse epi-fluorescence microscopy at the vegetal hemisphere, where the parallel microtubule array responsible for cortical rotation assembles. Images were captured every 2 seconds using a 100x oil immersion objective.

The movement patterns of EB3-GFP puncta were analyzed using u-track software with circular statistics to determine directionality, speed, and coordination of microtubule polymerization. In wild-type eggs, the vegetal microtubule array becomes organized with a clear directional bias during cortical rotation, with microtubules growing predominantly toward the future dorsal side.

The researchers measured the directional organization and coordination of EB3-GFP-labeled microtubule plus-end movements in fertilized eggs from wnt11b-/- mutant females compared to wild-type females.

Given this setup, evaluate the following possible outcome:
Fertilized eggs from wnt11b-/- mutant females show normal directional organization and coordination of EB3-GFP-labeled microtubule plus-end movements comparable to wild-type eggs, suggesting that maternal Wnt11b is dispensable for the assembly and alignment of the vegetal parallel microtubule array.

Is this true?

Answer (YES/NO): NO